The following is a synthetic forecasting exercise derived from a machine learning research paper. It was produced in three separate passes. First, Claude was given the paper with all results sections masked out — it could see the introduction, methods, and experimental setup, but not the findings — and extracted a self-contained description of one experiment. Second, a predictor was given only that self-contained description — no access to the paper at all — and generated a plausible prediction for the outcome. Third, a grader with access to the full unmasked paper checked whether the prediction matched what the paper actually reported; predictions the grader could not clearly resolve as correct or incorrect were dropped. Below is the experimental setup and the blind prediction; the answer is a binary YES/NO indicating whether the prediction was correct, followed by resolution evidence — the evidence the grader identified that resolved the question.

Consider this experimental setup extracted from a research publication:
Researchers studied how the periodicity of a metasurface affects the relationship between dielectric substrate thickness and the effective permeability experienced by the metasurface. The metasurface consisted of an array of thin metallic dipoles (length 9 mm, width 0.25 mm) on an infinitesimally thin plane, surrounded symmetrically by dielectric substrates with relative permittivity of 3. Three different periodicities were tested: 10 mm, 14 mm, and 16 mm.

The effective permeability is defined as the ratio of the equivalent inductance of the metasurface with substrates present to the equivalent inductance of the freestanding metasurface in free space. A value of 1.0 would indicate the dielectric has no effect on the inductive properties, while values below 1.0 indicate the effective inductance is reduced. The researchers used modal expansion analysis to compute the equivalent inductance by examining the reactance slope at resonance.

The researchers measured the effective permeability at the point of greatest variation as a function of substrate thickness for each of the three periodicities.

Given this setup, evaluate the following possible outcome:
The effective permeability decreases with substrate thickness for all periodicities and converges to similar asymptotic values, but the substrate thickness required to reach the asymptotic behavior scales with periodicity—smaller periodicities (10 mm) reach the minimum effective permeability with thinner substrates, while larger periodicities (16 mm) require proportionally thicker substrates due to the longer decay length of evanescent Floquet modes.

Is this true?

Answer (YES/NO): NO